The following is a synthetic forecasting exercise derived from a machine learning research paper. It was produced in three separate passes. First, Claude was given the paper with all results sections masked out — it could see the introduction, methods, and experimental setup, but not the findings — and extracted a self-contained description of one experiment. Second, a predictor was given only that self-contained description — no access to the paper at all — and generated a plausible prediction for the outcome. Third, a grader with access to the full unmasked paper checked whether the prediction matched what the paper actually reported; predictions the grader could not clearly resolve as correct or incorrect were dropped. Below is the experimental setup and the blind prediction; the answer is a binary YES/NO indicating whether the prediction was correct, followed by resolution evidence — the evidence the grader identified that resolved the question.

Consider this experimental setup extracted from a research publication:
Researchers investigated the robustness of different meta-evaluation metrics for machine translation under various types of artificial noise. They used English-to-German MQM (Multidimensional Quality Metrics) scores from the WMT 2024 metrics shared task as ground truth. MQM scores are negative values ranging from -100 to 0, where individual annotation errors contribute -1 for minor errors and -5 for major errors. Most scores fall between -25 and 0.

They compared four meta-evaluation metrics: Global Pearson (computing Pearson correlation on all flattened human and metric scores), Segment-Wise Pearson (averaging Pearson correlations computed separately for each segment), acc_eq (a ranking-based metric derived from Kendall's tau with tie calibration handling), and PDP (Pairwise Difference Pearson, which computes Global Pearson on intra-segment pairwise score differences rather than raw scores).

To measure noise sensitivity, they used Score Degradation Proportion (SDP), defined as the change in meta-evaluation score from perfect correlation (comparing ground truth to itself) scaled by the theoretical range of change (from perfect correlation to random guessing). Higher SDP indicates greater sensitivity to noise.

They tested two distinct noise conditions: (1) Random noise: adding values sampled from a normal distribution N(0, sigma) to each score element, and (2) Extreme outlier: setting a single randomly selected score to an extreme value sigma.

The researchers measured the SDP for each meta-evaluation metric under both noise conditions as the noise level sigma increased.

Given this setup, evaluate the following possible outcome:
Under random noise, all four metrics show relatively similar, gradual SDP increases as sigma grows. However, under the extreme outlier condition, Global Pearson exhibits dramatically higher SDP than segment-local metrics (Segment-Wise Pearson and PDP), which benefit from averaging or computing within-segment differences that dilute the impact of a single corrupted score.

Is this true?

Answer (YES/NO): NO